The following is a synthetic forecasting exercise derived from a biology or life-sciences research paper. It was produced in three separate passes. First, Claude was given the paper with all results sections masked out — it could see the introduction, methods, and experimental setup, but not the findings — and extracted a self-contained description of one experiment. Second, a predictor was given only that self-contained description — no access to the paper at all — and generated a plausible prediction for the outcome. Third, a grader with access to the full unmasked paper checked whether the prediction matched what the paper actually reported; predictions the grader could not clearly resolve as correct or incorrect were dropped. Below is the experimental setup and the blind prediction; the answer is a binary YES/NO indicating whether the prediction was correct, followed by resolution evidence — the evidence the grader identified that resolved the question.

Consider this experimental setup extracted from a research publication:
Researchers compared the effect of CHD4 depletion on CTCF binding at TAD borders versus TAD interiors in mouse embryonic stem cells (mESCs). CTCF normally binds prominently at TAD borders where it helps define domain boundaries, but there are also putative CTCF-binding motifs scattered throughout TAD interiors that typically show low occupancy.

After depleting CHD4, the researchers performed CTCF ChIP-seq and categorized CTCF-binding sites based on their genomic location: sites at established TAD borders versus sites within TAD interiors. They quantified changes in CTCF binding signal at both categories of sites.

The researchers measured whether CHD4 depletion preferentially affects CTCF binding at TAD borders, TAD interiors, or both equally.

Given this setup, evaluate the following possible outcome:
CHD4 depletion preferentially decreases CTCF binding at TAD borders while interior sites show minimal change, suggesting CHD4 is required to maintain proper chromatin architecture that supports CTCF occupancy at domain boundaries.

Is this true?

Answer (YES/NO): NO